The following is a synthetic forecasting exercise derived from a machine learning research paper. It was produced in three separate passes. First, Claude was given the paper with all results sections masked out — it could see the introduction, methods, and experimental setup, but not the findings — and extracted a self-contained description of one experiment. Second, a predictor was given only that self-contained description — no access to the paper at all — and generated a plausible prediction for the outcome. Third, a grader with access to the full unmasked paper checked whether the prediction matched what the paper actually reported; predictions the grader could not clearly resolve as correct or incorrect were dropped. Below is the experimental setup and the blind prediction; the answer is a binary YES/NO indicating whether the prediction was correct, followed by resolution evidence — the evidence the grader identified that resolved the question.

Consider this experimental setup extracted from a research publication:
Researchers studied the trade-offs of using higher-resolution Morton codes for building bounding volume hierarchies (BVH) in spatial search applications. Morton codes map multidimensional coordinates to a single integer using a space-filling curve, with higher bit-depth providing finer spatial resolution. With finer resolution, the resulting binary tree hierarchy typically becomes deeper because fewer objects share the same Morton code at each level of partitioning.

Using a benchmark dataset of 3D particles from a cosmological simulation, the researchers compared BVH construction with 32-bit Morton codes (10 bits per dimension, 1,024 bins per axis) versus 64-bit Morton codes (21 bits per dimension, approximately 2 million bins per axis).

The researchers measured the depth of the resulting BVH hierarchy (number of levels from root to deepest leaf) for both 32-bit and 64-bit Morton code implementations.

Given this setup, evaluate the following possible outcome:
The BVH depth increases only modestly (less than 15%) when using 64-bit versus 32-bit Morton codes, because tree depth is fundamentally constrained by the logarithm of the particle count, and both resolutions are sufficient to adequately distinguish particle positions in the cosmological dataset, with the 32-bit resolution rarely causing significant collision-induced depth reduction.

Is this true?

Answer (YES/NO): NO